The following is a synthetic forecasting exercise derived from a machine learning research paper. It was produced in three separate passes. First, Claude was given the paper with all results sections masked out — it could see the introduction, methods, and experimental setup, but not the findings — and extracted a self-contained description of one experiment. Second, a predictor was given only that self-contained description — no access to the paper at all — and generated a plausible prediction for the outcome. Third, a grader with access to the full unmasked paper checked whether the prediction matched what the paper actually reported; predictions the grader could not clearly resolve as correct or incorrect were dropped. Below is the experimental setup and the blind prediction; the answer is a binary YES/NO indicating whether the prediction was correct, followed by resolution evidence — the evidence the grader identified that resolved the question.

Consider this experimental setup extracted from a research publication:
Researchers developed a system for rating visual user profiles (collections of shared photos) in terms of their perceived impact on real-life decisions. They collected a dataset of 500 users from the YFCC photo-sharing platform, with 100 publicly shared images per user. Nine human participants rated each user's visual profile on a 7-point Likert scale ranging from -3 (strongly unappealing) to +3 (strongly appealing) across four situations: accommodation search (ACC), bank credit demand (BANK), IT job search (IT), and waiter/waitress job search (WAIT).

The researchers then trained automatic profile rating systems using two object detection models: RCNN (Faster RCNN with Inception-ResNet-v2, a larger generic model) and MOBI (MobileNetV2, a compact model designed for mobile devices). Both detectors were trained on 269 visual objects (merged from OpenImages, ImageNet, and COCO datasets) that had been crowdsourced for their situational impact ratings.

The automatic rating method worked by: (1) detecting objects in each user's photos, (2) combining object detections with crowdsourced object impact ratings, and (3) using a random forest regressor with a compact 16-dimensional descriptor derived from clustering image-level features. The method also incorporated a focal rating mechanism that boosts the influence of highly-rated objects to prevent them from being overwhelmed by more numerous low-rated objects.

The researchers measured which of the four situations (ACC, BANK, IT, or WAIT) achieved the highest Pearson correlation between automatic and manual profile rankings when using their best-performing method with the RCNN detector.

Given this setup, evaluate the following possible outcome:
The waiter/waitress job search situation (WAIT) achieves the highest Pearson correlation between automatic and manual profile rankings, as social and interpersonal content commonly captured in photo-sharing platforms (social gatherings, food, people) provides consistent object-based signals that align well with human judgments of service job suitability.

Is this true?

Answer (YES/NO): YES